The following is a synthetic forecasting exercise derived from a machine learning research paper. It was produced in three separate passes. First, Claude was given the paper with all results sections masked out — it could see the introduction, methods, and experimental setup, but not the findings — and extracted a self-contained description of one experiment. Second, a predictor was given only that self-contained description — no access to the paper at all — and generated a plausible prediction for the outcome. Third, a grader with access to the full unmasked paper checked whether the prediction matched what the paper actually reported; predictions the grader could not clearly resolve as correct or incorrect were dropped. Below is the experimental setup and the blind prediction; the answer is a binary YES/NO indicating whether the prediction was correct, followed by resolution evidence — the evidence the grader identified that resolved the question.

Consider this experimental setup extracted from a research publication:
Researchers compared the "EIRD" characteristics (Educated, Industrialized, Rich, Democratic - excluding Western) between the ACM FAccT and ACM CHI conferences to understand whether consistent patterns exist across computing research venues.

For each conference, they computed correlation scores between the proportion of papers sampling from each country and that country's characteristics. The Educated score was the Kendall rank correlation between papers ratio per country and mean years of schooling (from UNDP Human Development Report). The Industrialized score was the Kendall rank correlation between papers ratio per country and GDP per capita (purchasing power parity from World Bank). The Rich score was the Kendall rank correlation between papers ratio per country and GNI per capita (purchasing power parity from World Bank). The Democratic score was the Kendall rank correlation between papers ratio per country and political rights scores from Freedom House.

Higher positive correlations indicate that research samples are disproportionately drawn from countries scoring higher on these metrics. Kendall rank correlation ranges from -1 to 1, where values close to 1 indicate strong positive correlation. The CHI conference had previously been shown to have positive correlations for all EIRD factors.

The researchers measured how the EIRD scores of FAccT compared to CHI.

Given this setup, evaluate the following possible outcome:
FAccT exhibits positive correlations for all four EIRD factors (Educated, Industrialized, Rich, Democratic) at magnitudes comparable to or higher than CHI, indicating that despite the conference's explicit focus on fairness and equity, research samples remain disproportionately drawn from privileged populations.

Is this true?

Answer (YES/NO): NO